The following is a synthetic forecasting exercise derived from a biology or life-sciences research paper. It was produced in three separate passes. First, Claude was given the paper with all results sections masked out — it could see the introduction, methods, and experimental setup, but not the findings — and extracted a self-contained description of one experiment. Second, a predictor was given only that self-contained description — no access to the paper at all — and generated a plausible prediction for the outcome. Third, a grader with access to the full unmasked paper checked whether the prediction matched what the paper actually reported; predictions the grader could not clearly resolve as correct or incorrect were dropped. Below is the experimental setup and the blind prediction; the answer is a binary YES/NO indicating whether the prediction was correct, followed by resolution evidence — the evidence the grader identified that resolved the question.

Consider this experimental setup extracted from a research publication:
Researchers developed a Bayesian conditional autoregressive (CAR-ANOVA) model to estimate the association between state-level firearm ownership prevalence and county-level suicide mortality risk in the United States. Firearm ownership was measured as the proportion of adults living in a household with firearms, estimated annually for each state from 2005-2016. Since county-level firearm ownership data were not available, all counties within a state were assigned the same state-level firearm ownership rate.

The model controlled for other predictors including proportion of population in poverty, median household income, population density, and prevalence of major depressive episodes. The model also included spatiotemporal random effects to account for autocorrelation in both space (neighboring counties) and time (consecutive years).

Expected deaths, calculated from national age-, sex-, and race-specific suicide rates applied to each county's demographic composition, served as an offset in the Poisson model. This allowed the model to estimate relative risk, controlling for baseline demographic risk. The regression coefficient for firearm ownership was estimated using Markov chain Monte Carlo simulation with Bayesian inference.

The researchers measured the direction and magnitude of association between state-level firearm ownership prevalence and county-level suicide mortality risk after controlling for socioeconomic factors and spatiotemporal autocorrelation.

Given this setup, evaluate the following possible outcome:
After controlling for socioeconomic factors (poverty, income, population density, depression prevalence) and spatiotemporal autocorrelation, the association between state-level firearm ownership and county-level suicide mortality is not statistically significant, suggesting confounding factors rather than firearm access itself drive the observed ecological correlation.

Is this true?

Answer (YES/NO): NO